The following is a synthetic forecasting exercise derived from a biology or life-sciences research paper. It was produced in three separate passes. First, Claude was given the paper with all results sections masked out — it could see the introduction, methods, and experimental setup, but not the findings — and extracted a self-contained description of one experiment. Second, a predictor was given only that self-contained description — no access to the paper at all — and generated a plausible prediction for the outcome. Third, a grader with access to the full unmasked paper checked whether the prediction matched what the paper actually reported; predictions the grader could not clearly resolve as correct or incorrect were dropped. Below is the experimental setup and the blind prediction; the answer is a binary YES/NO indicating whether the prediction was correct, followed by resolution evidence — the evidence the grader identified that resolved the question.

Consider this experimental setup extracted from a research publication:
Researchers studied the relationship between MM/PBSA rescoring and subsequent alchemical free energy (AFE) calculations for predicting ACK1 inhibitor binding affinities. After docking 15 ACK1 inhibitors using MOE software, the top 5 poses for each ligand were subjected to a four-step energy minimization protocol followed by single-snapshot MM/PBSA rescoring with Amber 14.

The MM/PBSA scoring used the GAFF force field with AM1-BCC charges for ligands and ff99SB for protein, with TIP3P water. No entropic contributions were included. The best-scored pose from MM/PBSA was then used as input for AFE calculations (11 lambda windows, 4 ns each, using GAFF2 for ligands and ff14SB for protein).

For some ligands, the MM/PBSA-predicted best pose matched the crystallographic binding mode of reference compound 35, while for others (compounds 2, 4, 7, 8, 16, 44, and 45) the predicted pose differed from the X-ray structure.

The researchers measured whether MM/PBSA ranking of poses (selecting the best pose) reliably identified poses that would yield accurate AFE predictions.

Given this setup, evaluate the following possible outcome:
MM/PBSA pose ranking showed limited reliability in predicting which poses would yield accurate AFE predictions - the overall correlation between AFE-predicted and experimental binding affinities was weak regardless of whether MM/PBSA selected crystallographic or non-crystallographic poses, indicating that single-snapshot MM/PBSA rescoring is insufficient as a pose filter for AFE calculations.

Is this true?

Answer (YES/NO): NO